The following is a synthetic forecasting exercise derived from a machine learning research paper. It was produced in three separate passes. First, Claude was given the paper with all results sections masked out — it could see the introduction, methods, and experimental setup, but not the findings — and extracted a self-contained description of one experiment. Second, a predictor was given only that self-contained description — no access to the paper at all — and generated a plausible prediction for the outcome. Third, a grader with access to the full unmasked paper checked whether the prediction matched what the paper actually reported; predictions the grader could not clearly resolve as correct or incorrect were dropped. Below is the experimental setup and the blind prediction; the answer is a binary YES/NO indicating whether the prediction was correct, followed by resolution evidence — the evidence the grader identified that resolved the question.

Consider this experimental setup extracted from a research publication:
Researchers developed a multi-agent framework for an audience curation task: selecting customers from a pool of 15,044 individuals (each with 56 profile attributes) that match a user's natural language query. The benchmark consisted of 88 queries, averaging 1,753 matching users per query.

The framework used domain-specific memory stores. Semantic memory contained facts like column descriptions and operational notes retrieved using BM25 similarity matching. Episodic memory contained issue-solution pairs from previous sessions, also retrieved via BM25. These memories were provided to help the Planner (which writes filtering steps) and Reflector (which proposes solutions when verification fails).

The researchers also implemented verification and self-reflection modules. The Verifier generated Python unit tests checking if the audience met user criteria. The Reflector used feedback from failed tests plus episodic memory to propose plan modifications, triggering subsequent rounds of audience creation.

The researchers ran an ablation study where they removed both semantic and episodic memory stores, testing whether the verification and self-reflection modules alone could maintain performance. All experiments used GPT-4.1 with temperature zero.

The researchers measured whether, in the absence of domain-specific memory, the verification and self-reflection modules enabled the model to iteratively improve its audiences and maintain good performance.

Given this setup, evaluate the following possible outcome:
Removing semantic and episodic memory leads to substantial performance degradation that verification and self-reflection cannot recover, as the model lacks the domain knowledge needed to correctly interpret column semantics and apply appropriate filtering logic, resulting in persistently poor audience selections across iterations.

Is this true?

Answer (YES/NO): YES